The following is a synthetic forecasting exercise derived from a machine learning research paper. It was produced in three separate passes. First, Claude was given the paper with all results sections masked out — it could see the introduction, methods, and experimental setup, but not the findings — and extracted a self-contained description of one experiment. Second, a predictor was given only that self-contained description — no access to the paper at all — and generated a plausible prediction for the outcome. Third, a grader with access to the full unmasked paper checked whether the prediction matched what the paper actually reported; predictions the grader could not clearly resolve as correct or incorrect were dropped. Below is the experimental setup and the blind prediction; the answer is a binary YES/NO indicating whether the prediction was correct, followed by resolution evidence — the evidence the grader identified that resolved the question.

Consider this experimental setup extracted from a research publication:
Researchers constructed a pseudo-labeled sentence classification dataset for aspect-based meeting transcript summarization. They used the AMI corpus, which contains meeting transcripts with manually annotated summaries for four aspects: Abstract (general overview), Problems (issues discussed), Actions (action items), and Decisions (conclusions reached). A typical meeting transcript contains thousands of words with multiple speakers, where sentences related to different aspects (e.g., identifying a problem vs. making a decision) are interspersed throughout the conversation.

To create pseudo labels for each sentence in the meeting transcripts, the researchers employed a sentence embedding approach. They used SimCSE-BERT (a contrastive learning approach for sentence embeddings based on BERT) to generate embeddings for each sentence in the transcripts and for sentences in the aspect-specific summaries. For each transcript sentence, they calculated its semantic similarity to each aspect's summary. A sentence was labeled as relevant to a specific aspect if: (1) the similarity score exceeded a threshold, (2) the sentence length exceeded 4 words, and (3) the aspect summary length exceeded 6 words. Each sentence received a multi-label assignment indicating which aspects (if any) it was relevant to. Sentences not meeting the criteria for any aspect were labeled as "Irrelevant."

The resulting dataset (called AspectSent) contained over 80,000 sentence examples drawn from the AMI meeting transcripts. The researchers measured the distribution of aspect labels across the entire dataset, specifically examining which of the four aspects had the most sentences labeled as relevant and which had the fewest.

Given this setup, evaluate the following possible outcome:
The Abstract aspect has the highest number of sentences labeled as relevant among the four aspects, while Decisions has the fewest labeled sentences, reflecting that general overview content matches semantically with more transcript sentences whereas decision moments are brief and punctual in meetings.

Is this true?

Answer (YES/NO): NO